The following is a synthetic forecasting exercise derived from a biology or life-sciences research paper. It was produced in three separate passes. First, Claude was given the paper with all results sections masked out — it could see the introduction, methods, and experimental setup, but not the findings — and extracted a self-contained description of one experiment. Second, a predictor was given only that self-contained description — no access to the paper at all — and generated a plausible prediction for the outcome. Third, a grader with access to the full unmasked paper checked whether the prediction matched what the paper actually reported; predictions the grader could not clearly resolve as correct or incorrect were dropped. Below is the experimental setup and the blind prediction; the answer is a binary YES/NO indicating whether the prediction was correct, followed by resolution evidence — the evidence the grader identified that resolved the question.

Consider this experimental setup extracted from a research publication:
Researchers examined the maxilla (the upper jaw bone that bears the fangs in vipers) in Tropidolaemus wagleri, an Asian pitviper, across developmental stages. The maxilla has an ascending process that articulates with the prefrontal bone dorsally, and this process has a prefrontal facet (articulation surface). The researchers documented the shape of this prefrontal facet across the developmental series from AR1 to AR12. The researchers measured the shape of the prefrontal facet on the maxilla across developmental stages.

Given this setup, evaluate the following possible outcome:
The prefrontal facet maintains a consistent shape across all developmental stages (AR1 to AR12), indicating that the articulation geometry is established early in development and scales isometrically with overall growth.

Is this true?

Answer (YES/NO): NO